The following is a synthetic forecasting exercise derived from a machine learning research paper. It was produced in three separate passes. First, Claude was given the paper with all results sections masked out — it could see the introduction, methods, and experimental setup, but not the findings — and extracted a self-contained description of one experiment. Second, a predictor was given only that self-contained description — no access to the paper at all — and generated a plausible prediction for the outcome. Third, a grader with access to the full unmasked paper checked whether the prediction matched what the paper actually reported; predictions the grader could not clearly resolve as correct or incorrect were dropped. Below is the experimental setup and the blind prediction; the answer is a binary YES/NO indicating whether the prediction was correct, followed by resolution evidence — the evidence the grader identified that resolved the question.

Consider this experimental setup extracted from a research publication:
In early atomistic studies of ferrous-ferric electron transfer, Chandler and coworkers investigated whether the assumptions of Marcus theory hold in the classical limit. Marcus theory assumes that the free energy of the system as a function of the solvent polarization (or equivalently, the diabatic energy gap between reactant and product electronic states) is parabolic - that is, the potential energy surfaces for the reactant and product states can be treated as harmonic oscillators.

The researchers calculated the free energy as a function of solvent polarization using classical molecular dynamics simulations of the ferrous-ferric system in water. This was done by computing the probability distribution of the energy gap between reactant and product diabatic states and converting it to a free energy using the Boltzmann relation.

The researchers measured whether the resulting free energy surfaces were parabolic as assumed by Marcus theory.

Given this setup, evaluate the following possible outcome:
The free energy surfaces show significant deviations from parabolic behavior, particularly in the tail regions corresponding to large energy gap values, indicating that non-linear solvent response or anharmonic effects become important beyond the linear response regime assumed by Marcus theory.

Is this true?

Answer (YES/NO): NO